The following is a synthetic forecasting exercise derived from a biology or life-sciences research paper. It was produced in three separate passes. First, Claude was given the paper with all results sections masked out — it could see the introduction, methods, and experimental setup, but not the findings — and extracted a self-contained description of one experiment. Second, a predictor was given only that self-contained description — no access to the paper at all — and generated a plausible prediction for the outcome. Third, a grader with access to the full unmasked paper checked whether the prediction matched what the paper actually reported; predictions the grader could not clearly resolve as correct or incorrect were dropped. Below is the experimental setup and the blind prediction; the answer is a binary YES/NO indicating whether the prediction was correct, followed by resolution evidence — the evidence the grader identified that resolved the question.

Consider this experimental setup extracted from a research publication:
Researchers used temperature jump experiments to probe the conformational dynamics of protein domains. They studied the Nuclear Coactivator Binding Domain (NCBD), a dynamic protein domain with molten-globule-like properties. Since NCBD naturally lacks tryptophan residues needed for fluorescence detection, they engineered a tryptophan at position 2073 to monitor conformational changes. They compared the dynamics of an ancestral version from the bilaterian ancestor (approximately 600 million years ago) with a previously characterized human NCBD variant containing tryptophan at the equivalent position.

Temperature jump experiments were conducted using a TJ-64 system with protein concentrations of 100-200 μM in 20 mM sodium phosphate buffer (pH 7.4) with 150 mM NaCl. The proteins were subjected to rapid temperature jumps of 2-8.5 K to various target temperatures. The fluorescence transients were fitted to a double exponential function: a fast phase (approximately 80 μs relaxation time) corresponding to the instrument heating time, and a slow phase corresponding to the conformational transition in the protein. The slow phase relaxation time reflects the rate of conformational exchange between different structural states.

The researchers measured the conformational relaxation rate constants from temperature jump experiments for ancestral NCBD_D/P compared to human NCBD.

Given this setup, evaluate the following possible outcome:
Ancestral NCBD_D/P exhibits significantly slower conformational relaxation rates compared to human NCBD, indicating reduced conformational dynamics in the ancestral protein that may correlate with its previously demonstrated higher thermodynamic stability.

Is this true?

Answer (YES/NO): NO